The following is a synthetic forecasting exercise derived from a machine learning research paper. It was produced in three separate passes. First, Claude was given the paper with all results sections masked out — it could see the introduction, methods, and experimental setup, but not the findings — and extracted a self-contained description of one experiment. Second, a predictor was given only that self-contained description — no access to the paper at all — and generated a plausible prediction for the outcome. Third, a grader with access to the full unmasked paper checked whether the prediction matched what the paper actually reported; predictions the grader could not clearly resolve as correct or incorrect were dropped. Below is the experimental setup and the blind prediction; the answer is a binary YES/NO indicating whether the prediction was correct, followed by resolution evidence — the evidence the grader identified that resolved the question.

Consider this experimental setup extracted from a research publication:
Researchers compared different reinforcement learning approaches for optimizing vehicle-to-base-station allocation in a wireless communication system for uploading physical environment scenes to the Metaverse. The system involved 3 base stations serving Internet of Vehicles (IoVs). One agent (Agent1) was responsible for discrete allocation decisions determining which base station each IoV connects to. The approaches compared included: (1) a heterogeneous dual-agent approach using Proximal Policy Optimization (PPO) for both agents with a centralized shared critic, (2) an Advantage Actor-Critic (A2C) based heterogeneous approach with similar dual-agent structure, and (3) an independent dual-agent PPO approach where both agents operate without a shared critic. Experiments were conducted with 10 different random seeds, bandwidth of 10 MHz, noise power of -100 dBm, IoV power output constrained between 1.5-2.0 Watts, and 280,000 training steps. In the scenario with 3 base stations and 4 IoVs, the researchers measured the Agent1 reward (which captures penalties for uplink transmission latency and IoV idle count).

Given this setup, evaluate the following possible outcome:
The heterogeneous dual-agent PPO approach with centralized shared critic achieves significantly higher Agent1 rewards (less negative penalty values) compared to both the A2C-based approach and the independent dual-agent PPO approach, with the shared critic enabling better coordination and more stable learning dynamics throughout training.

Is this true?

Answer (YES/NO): NO